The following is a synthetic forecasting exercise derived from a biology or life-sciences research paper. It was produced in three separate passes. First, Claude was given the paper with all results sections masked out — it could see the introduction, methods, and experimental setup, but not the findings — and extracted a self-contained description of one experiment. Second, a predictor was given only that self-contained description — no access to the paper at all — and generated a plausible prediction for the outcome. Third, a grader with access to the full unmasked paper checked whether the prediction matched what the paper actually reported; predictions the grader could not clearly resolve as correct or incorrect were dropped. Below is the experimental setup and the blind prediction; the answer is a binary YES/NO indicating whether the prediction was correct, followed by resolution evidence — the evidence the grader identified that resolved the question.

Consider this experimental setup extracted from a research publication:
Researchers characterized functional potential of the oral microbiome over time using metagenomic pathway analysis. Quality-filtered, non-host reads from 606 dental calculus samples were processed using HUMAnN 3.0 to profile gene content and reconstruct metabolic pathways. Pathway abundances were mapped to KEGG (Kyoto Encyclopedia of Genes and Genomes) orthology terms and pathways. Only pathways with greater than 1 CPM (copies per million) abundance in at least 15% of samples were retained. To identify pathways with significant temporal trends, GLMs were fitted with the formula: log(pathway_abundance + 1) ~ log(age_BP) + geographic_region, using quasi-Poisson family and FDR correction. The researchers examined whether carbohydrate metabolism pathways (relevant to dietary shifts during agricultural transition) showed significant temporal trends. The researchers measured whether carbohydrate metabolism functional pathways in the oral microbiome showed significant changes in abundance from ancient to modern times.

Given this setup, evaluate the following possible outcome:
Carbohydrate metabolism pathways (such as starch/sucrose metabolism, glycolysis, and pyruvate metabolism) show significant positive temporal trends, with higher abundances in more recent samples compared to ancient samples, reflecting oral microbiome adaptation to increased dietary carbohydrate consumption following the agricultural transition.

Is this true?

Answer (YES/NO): YES